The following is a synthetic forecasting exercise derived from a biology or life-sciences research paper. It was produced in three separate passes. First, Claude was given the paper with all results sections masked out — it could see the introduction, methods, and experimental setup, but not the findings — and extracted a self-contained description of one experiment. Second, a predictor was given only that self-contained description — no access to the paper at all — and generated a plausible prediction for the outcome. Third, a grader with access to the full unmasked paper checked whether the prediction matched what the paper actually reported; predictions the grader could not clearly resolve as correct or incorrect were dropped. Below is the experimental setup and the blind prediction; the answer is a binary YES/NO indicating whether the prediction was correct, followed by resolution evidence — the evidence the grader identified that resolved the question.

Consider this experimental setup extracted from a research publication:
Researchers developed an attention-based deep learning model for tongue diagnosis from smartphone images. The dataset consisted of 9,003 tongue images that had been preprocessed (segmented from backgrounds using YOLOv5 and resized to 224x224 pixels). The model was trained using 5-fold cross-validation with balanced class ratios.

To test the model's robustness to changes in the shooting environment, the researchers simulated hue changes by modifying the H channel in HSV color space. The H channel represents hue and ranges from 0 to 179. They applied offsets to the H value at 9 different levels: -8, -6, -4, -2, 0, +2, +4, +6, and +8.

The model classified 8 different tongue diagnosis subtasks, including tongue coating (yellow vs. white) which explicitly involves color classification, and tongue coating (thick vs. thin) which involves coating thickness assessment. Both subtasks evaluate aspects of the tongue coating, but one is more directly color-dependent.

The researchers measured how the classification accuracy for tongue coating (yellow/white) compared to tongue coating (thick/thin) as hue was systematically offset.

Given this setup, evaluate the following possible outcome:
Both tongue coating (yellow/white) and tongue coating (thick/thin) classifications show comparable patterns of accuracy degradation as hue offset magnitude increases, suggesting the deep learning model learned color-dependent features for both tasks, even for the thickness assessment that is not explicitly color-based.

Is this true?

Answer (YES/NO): NO